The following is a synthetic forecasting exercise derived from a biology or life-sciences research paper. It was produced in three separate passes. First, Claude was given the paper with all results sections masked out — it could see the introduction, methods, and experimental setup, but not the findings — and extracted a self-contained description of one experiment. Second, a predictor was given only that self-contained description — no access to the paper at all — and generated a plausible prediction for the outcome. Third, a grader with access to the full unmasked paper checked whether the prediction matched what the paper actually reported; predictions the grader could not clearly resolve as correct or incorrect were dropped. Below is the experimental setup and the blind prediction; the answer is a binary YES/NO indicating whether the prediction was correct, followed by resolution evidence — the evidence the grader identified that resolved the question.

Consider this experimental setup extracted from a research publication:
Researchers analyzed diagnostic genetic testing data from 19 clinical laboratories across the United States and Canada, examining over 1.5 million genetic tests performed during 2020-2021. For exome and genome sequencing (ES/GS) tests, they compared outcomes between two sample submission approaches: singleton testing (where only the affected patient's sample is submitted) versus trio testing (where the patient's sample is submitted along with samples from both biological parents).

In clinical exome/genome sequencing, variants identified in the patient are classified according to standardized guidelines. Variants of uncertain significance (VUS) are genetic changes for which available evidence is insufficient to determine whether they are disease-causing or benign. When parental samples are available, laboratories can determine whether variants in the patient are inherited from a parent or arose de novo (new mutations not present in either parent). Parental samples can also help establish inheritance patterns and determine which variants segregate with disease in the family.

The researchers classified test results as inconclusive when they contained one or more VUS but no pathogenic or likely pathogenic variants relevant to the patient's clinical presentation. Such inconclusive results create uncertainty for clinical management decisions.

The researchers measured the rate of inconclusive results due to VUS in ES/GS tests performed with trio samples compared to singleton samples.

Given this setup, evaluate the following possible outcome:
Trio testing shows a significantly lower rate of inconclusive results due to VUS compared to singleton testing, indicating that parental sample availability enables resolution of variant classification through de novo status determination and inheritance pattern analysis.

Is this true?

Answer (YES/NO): YES